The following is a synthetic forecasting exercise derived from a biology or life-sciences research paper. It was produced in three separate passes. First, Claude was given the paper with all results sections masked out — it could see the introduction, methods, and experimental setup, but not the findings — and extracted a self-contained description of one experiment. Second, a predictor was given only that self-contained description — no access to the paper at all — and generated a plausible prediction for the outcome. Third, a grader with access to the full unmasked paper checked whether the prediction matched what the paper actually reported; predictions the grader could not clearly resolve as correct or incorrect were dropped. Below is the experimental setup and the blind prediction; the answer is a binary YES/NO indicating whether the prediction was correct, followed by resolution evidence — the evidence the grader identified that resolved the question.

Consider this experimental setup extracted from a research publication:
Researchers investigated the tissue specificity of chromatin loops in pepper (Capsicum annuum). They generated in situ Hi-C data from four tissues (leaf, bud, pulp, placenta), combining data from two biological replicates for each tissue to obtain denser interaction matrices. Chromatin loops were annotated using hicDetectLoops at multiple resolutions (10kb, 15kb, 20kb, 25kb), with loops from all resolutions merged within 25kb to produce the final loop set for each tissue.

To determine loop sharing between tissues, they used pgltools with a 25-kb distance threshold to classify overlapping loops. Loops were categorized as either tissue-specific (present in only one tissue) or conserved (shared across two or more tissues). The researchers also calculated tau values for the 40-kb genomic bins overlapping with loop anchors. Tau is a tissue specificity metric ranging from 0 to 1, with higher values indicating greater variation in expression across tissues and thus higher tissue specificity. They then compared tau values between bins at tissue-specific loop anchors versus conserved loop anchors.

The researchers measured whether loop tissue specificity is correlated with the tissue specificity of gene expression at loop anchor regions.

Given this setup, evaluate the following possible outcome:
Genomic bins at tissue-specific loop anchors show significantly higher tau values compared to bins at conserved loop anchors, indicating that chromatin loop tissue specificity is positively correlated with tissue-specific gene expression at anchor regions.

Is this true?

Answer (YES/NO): YES